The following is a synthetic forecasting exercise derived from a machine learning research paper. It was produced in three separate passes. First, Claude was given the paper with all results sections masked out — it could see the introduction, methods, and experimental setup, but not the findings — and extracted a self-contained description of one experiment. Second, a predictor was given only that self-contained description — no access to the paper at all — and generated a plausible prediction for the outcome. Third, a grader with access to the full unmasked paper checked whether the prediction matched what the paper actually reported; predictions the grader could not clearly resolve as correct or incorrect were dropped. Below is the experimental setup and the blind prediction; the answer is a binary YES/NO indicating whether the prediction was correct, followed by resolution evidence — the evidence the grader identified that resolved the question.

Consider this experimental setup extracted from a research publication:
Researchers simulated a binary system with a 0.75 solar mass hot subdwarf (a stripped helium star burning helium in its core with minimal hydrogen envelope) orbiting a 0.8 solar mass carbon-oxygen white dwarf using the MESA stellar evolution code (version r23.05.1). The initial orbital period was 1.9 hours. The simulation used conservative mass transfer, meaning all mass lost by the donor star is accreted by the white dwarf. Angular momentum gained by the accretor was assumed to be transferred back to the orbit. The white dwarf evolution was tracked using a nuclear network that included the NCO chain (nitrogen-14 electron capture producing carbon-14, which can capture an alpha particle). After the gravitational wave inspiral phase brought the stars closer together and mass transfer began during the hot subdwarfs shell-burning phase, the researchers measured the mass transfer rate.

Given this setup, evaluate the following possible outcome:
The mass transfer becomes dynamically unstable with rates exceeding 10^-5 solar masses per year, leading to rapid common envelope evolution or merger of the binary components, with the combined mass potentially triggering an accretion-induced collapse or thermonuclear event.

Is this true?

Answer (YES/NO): NO